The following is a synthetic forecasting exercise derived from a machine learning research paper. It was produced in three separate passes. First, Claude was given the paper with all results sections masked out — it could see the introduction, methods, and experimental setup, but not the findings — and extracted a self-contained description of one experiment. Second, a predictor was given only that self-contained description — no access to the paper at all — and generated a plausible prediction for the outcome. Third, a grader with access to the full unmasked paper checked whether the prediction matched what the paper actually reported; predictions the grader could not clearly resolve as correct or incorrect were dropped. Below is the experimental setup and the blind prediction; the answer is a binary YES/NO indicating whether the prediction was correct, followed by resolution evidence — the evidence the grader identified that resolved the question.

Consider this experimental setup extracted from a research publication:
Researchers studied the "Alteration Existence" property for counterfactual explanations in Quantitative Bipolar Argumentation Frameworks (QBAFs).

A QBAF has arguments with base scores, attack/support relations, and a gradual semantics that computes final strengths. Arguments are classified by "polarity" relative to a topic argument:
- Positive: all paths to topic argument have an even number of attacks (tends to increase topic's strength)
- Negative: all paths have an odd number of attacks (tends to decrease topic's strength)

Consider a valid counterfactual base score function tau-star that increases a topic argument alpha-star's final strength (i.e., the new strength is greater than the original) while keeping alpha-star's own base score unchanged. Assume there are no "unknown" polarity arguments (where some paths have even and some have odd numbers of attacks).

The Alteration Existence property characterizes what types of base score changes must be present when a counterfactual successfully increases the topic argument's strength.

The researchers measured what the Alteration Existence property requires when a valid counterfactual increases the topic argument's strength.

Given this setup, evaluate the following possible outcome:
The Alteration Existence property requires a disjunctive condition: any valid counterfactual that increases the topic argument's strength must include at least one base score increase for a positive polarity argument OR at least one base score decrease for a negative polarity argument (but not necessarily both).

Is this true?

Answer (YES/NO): YES